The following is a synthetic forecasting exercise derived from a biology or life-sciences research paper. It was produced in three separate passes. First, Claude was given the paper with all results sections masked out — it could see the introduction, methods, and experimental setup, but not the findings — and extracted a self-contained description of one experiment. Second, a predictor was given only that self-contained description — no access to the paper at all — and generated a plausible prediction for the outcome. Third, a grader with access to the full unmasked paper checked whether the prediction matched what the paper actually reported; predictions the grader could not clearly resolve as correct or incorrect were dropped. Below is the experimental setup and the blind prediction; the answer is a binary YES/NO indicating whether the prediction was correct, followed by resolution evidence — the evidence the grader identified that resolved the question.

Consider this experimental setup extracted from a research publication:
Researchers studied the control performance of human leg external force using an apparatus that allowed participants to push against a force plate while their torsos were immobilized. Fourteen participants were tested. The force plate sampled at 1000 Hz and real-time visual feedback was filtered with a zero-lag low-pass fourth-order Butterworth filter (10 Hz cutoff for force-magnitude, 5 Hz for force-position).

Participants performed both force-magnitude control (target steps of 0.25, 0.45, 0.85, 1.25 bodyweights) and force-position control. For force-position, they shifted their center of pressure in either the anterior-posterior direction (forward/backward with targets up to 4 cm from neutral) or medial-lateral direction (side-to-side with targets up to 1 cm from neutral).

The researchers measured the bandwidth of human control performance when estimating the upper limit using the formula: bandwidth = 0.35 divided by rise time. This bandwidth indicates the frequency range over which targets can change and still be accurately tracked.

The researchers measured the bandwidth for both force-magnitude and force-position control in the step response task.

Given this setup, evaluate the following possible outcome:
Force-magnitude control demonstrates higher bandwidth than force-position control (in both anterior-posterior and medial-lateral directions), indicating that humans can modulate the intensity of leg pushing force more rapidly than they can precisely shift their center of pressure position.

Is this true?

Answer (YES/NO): NO